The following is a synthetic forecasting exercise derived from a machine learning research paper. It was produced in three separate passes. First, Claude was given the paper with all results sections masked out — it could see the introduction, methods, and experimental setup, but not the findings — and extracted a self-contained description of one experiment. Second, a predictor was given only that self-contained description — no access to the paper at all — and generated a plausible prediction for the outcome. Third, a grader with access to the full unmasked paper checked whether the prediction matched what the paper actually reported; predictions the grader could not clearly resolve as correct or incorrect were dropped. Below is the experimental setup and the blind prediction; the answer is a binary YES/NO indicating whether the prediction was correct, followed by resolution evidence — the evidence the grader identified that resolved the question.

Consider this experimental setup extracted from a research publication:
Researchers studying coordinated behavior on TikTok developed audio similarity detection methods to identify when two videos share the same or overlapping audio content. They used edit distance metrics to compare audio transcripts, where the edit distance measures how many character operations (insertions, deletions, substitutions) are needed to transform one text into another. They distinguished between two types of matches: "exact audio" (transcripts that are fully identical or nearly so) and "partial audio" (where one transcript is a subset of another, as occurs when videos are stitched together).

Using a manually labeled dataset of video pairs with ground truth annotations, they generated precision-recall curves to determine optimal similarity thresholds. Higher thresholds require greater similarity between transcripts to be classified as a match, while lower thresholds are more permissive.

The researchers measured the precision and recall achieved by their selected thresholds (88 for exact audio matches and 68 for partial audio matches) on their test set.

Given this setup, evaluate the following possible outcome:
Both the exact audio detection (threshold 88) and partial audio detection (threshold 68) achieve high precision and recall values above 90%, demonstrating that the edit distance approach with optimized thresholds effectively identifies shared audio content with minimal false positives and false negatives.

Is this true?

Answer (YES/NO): YES